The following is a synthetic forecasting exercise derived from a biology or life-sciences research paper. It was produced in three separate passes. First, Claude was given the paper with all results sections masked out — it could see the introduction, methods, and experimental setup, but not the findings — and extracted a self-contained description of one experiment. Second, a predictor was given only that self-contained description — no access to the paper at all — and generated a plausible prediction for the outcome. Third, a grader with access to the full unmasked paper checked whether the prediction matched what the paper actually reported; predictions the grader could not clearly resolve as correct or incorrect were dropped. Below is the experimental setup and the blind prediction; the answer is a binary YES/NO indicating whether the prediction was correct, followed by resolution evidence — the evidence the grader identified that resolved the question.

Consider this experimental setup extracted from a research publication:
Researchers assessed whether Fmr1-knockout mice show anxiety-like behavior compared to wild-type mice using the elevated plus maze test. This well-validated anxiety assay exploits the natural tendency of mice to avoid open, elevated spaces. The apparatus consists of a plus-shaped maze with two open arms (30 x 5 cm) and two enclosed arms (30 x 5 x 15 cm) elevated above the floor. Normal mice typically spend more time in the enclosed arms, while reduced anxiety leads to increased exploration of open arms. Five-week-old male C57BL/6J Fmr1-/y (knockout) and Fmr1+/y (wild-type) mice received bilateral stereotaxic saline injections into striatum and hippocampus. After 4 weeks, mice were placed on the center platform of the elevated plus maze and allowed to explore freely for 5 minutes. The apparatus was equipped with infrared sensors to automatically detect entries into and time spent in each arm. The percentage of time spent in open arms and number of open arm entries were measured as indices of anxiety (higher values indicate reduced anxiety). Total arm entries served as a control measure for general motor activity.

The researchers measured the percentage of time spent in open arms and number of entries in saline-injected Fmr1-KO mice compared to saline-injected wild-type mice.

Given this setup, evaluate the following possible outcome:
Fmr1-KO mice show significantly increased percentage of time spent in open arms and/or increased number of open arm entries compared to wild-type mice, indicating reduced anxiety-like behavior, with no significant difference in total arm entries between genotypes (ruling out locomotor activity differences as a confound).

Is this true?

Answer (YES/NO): NO